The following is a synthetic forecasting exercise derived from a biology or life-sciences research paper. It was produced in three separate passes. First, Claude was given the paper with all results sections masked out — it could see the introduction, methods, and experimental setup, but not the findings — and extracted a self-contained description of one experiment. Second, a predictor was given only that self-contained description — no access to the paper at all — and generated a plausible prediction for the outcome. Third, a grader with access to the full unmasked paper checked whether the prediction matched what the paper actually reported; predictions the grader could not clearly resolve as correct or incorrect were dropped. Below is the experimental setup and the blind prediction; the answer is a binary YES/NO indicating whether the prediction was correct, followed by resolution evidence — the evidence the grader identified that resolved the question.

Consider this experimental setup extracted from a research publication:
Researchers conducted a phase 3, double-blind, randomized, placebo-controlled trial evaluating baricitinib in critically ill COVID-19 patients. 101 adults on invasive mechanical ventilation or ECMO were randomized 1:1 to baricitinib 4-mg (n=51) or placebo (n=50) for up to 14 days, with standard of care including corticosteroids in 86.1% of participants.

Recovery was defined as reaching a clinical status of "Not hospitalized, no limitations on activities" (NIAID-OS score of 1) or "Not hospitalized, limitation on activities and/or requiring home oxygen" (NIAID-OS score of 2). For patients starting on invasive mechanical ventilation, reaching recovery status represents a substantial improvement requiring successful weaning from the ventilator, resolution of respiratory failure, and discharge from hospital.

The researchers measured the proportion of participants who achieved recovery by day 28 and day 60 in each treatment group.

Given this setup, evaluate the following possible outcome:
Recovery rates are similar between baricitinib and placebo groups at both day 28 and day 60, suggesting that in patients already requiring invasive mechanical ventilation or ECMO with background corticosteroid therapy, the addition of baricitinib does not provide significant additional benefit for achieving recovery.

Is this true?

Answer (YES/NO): NO